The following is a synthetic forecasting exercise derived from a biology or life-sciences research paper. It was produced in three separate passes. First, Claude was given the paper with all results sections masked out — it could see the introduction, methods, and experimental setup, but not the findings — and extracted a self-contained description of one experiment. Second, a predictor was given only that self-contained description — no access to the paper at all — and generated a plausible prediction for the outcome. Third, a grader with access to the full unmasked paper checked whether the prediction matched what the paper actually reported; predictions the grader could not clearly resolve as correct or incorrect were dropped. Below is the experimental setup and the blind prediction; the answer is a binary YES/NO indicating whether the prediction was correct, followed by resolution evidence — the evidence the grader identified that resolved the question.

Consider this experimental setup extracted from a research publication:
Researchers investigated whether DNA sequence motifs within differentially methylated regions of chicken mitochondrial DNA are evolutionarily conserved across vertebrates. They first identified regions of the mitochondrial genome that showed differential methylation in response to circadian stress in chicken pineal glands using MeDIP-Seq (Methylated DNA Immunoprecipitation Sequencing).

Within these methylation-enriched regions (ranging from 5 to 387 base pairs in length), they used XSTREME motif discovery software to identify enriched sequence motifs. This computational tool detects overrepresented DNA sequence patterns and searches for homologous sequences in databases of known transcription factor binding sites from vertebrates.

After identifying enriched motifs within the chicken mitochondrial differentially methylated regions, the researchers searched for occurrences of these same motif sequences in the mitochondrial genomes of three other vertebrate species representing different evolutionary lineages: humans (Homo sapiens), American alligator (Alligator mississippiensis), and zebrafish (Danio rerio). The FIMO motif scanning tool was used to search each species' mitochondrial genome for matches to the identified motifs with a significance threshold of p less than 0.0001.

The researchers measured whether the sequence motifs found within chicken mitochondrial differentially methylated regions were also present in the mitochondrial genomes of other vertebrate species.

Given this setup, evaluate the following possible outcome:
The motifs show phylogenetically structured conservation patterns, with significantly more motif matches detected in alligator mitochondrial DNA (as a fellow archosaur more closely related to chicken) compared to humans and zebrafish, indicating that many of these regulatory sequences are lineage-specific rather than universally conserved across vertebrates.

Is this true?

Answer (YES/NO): NO